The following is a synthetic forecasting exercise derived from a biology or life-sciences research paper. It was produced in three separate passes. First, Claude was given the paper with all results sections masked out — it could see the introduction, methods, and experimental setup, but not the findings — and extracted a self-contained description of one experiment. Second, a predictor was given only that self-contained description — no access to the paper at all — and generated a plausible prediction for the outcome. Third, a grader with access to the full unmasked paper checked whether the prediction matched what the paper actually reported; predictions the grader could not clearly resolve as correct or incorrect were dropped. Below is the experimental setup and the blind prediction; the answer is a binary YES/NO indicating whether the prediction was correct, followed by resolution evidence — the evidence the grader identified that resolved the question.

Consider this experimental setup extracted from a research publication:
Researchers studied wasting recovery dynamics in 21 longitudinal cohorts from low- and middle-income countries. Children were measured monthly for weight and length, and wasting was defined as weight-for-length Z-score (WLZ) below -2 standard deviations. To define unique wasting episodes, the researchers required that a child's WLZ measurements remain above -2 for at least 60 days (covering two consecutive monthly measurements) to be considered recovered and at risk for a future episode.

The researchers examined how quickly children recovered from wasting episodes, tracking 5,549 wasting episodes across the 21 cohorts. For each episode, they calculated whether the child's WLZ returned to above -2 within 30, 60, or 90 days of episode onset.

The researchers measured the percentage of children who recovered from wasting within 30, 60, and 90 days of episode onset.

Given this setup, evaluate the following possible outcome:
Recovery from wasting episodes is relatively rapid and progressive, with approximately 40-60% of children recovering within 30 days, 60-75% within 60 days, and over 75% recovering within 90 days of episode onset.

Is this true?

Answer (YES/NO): NO